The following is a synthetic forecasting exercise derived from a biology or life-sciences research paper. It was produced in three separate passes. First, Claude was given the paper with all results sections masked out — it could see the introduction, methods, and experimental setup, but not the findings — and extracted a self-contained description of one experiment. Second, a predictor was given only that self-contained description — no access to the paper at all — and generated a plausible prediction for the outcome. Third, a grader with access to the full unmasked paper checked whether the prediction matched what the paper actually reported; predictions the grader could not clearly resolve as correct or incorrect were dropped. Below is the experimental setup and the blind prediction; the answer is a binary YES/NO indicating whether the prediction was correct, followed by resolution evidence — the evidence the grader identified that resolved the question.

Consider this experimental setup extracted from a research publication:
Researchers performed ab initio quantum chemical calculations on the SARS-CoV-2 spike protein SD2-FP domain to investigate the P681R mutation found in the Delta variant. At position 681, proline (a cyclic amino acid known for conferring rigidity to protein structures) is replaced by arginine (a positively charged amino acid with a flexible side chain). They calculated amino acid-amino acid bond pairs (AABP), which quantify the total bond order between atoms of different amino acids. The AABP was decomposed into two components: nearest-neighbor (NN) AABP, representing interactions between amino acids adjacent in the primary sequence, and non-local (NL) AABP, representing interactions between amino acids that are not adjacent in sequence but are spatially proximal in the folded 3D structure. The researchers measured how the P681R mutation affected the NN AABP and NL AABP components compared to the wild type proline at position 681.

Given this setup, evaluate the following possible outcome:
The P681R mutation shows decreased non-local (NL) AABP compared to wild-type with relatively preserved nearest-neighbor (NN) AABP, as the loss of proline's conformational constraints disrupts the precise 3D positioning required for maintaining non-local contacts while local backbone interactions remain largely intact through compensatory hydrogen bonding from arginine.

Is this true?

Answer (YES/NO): NO